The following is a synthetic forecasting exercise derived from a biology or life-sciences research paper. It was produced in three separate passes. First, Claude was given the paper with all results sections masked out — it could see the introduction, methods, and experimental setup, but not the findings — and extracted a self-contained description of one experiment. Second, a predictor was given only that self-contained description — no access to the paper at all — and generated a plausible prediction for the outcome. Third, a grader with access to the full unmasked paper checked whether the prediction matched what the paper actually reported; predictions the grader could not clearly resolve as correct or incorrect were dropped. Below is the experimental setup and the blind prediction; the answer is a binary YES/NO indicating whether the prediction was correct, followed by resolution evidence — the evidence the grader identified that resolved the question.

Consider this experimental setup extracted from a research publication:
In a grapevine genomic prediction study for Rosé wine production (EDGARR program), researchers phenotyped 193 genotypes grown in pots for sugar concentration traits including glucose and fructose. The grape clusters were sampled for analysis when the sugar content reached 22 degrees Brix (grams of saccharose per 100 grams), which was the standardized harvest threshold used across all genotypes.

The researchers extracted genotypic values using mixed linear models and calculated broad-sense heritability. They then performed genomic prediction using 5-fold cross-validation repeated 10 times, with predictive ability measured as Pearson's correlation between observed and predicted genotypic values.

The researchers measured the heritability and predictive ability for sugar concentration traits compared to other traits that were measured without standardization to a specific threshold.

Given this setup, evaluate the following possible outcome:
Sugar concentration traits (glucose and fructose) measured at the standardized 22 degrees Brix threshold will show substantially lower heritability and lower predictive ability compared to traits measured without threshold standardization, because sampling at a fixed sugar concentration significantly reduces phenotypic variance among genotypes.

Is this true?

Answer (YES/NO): YES